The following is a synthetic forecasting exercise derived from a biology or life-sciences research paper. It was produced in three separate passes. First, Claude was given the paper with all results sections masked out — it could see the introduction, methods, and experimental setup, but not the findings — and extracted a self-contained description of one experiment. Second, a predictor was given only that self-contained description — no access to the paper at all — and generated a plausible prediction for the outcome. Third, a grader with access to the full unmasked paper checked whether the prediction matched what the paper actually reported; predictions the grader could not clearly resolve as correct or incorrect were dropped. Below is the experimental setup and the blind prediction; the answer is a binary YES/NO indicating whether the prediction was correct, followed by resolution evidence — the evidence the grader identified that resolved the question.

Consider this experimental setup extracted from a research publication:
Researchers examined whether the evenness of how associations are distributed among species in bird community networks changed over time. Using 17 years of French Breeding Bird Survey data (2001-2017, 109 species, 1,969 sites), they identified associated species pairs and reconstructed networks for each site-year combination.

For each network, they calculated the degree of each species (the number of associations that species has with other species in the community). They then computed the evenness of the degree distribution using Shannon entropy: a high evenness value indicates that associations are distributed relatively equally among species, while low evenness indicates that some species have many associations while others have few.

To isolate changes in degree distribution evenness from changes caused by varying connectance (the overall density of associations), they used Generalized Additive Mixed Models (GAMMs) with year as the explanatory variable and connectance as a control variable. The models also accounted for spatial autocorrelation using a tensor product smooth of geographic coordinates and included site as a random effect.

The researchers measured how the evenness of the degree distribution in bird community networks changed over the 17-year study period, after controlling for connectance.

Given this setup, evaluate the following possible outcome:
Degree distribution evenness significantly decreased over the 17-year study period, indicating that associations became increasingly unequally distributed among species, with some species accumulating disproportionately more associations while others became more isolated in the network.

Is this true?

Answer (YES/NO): YES